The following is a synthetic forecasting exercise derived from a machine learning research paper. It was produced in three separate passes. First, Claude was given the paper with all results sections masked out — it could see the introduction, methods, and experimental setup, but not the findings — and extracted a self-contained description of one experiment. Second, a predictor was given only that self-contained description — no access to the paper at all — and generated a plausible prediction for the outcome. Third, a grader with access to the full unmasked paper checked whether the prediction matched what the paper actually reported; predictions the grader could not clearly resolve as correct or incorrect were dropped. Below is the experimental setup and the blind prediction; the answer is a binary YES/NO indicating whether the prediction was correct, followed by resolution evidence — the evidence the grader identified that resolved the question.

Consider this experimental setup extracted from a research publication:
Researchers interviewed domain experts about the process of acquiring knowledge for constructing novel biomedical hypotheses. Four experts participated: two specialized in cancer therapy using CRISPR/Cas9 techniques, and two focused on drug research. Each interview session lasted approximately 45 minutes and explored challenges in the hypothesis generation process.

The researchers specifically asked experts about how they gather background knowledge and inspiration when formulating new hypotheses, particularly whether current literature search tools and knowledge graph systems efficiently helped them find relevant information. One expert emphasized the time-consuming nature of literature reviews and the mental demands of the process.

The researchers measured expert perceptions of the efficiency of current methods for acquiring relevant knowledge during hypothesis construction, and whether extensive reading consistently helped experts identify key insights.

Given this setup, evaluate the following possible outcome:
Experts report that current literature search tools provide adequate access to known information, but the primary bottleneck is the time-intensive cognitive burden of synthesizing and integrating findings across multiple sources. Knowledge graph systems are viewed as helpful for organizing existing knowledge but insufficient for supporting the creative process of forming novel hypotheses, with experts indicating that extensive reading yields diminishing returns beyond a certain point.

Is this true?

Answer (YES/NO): NO